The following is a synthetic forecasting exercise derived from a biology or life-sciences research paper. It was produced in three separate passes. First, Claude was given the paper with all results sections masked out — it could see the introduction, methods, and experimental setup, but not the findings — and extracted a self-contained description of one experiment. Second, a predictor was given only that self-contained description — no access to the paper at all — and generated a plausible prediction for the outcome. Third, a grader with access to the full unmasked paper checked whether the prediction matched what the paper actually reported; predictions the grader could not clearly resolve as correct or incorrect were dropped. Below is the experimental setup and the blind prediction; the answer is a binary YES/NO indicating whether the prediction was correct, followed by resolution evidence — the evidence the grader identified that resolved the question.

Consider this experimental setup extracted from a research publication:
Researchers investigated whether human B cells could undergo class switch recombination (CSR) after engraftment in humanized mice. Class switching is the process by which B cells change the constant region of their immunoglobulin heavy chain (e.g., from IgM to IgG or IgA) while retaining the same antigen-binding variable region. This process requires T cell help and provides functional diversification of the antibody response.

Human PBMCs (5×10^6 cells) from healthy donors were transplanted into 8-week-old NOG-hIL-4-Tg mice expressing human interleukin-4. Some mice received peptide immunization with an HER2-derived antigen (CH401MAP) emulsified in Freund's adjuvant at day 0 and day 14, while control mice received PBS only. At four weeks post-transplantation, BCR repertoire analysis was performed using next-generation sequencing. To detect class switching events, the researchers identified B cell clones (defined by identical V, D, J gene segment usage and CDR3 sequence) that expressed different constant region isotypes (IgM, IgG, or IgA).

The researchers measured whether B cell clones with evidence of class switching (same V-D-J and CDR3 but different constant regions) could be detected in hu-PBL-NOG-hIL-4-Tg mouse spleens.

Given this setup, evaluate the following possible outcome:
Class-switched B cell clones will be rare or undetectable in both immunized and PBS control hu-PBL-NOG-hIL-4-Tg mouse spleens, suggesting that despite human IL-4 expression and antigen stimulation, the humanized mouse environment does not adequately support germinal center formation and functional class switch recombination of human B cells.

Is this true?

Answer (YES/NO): NO